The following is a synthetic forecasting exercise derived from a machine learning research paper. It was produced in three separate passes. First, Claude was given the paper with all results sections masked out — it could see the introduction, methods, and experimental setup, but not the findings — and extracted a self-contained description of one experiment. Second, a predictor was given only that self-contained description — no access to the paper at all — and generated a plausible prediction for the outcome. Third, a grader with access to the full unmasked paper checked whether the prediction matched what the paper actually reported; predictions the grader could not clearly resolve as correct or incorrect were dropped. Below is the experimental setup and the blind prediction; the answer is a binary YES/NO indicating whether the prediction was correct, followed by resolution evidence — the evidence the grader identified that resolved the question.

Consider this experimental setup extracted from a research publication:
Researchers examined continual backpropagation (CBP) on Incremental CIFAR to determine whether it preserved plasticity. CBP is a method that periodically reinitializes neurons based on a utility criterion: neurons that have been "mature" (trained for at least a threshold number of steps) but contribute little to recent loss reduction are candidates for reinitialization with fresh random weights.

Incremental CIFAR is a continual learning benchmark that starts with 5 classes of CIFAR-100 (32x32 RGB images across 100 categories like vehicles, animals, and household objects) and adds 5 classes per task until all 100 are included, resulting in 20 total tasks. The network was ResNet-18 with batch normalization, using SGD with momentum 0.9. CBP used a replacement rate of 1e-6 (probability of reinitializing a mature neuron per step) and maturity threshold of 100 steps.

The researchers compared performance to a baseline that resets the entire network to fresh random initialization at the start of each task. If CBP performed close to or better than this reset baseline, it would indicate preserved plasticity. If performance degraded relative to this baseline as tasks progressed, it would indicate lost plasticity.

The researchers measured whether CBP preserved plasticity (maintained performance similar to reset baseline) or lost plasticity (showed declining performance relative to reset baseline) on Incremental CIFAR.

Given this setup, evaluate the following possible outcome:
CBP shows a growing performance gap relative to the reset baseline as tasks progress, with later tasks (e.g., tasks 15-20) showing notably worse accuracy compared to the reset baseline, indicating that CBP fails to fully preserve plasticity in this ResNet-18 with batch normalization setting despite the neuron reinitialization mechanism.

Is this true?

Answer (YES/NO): YES